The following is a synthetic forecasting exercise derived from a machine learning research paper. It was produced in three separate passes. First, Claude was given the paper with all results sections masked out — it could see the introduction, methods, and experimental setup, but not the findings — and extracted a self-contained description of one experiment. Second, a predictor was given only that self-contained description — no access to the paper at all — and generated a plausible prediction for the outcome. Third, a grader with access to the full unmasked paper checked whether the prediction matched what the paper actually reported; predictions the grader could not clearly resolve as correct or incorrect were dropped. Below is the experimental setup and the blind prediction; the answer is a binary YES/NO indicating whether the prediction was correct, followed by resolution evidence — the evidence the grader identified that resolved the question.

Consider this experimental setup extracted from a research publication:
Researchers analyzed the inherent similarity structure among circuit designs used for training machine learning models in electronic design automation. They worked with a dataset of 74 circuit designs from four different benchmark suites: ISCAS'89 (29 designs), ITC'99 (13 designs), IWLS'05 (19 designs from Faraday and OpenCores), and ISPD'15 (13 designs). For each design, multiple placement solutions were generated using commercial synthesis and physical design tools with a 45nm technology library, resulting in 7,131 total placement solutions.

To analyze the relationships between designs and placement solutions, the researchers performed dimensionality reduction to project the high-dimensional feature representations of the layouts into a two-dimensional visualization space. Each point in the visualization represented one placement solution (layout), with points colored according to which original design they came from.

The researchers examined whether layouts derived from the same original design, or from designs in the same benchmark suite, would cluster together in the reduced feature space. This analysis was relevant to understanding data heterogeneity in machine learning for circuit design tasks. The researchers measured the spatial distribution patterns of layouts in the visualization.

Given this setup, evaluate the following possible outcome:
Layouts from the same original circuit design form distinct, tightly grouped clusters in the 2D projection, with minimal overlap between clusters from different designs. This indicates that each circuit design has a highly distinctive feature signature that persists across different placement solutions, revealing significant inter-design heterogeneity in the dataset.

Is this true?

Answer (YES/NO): YES